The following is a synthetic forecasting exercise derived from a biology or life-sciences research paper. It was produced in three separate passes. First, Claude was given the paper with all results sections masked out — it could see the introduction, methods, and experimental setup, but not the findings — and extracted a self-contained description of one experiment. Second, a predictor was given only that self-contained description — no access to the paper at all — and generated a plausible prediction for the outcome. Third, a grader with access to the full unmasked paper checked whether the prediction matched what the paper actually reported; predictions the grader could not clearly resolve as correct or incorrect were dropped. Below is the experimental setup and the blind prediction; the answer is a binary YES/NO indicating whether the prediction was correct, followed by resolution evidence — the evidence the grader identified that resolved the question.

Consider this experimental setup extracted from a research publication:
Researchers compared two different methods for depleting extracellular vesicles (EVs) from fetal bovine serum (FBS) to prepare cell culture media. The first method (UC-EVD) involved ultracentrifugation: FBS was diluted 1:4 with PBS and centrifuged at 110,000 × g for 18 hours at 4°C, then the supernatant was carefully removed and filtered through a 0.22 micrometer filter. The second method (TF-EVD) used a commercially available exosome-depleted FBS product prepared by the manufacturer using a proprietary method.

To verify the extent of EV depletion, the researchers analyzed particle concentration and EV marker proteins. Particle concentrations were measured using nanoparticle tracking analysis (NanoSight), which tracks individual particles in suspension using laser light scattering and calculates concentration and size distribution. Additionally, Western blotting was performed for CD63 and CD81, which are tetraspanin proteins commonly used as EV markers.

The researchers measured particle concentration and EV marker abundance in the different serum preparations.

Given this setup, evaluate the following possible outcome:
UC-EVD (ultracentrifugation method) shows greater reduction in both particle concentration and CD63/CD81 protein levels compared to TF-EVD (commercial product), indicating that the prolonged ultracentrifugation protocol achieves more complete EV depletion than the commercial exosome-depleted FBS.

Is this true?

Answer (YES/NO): NO